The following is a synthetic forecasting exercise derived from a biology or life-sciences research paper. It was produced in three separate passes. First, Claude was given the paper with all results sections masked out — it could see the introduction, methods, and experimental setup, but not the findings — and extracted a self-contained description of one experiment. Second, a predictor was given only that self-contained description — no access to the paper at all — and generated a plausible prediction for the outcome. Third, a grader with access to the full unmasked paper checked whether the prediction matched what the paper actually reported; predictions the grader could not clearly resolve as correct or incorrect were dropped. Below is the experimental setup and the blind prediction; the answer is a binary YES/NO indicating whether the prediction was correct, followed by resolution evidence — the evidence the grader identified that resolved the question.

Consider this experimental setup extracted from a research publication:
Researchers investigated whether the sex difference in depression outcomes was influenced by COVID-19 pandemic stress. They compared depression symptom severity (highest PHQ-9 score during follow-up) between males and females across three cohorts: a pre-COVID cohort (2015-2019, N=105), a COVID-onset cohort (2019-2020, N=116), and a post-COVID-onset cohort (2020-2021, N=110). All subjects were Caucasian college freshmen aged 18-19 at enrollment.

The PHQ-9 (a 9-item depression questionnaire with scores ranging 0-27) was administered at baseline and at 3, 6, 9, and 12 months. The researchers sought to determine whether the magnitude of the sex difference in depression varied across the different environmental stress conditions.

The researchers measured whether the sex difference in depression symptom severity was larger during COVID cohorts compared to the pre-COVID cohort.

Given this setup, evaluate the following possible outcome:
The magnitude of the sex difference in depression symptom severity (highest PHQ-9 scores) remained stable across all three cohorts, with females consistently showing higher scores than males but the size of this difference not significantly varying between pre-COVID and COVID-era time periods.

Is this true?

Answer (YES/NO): NO